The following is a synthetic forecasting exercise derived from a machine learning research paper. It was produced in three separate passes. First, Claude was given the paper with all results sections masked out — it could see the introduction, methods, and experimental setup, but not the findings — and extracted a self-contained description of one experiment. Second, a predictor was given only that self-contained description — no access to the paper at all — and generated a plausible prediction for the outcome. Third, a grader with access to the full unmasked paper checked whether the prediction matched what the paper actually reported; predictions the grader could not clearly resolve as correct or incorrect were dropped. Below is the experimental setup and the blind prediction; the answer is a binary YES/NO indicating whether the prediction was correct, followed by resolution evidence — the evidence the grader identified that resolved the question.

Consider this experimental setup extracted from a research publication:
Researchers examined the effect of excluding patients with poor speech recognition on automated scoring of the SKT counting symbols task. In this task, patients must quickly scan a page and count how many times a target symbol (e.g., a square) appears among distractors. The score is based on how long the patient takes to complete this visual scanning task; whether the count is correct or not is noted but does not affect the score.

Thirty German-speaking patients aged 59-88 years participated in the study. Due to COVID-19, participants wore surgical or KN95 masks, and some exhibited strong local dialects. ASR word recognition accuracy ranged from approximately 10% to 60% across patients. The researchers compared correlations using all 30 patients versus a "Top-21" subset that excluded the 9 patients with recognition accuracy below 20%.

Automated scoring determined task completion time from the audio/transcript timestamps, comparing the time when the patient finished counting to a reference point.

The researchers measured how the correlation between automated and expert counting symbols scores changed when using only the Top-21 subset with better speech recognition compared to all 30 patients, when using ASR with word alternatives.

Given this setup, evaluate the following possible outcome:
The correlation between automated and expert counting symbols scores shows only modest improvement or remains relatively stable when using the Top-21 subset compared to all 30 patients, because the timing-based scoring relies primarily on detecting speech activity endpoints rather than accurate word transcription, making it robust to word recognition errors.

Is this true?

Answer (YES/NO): YES